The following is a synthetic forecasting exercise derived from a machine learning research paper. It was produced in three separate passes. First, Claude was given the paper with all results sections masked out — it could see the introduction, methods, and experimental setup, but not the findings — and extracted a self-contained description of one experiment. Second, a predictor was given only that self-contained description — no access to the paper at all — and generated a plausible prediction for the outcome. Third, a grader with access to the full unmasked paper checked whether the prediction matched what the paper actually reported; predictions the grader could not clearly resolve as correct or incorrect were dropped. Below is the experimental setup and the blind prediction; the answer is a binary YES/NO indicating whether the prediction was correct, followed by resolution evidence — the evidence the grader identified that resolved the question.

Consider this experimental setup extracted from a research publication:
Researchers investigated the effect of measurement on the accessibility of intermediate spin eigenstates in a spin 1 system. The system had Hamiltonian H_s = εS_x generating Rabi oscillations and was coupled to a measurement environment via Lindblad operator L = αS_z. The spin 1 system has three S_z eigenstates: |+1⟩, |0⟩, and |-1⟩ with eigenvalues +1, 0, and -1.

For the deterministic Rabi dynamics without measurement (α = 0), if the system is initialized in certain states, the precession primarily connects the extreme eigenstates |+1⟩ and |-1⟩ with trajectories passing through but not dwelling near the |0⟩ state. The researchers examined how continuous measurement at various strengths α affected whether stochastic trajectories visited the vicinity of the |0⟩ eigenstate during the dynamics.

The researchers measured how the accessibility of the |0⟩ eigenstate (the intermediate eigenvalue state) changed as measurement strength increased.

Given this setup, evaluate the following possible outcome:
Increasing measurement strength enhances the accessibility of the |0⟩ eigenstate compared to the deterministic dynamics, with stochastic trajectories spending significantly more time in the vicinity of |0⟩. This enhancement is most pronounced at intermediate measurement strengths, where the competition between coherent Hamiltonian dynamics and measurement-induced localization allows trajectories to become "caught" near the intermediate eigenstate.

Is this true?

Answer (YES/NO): NO